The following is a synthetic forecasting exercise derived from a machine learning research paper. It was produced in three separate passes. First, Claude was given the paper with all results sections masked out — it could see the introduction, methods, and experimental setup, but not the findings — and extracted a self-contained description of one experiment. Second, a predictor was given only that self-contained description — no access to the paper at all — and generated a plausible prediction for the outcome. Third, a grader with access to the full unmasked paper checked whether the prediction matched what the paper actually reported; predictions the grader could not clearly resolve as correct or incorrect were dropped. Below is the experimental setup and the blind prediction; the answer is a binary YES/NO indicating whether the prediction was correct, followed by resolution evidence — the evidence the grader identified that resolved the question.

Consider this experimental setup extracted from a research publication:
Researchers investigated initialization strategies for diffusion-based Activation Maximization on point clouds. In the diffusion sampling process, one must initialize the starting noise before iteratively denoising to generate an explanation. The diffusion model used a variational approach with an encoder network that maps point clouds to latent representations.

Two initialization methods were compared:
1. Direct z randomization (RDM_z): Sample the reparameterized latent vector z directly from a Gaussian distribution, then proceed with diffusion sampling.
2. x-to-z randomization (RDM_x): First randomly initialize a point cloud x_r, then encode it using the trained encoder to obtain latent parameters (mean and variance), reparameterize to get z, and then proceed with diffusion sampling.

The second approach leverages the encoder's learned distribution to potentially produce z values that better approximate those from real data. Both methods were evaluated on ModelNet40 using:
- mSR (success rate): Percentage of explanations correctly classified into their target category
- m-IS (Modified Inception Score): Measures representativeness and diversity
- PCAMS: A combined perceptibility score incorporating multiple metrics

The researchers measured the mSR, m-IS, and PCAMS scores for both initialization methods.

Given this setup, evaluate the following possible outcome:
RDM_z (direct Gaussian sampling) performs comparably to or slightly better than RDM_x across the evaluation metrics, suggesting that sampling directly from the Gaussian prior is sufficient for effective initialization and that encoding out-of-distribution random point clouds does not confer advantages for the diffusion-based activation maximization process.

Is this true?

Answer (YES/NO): NO